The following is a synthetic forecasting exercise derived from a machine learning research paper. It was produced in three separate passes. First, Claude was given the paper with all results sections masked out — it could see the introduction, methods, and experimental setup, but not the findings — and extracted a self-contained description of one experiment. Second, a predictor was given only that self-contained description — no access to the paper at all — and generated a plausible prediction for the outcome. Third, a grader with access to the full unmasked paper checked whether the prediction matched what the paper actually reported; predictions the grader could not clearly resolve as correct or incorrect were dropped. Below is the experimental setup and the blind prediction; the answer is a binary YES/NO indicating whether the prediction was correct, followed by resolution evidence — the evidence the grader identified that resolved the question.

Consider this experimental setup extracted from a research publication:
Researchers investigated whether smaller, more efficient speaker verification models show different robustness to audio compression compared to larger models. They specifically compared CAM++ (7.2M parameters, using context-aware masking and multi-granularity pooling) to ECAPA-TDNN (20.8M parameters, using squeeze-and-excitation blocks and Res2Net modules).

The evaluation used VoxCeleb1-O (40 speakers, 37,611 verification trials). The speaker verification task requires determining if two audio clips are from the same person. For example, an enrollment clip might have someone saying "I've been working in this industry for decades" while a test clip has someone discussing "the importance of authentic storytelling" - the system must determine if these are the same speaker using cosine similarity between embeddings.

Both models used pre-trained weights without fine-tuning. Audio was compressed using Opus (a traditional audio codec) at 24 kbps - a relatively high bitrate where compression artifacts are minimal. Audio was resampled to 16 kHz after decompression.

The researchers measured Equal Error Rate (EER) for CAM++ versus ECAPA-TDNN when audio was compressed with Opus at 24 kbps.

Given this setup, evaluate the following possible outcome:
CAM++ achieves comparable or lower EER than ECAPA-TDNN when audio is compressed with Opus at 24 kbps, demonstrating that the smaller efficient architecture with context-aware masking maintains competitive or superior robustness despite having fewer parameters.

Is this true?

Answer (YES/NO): YES